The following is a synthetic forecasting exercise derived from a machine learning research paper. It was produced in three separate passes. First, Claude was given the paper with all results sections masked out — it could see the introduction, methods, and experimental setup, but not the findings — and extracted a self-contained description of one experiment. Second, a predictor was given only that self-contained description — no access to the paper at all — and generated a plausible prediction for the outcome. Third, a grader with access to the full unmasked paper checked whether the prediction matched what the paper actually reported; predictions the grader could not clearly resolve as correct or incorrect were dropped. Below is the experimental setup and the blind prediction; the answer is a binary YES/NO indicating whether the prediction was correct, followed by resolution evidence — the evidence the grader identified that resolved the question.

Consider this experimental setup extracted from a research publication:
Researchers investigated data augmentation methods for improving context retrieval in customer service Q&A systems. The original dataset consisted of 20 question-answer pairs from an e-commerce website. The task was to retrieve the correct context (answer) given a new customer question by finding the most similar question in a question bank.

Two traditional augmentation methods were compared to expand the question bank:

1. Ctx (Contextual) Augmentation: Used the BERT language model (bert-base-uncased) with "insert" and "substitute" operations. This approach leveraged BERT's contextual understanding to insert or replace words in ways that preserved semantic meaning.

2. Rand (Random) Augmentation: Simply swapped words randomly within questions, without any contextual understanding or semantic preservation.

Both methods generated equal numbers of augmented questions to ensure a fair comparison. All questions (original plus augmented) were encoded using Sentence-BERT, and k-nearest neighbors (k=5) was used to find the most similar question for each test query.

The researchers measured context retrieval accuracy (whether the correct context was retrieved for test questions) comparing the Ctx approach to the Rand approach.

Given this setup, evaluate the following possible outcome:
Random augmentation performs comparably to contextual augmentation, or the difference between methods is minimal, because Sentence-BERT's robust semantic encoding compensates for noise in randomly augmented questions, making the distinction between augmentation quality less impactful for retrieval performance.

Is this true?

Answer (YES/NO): YES